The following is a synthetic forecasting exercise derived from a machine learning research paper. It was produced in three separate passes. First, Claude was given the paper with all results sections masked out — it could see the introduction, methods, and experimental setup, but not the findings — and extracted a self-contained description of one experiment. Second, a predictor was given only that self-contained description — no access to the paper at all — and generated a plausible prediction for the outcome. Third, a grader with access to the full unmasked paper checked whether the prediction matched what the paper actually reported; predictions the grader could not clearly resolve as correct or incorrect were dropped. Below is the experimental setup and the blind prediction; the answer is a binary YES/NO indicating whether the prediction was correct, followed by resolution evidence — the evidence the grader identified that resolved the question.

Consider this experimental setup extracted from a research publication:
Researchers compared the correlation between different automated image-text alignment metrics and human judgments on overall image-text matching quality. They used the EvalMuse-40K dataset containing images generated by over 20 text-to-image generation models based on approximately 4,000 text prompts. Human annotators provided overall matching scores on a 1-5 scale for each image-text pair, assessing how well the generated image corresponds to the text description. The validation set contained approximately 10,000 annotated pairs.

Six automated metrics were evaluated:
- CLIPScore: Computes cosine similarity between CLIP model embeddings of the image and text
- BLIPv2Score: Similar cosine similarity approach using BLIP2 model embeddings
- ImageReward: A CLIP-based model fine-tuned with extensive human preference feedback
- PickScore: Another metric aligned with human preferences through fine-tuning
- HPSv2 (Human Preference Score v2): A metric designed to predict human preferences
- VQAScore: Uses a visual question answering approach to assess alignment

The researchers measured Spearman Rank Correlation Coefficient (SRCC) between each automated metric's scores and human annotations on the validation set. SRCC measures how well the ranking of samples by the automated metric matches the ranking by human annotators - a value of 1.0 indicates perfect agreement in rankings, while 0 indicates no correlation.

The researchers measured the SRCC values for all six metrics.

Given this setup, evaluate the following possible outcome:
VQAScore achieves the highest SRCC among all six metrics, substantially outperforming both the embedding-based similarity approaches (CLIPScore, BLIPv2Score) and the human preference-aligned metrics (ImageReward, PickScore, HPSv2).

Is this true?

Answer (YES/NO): NO